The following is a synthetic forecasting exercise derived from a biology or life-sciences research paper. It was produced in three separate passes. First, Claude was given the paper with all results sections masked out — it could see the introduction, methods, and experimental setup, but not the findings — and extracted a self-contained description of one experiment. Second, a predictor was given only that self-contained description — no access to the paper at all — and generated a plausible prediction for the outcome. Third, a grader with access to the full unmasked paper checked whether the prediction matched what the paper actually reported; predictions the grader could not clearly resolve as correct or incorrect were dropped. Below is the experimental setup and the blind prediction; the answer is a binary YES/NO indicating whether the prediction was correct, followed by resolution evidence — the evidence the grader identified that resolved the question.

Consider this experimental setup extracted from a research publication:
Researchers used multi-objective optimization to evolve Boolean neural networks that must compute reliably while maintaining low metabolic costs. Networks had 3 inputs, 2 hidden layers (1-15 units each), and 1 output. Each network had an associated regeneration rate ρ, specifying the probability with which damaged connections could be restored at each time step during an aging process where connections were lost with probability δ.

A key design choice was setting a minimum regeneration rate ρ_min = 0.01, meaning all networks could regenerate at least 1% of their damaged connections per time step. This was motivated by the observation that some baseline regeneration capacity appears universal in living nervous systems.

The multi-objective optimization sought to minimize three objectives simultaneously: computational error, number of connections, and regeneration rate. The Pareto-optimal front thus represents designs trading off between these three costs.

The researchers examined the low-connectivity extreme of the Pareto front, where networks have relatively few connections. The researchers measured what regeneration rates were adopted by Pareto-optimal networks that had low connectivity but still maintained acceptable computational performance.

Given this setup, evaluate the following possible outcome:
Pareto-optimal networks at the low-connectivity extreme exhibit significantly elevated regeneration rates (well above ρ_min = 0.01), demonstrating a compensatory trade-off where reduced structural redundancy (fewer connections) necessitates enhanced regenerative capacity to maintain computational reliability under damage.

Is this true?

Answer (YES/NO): YES